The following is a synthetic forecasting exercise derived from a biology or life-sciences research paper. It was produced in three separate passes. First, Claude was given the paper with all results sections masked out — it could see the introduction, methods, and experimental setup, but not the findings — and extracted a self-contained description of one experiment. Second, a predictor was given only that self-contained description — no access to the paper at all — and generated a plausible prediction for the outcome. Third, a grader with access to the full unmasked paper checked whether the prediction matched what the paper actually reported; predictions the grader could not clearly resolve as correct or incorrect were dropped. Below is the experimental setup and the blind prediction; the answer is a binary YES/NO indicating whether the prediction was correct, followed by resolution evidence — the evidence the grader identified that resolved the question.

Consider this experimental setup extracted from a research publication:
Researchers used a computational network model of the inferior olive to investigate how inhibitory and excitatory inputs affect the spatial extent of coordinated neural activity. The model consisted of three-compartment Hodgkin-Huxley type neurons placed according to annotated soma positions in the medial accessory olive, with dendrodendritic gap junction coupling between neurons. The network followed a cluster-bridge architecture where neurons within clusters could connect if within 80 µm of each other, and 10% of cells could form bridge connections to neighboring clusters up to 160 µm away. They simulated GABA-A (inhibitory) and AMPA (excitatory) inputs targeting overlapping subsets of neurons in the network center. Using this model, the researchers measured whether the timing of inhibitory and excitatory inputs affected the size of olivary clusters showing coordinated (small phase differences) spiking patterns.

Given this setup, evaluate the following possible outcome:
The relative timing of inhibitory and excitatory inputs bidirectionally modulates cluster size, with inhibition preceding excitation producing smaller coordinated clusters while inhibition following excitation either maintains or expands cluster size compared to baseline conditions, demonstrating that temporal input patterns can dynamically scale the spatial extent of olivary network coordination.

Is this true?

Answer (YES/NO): NO